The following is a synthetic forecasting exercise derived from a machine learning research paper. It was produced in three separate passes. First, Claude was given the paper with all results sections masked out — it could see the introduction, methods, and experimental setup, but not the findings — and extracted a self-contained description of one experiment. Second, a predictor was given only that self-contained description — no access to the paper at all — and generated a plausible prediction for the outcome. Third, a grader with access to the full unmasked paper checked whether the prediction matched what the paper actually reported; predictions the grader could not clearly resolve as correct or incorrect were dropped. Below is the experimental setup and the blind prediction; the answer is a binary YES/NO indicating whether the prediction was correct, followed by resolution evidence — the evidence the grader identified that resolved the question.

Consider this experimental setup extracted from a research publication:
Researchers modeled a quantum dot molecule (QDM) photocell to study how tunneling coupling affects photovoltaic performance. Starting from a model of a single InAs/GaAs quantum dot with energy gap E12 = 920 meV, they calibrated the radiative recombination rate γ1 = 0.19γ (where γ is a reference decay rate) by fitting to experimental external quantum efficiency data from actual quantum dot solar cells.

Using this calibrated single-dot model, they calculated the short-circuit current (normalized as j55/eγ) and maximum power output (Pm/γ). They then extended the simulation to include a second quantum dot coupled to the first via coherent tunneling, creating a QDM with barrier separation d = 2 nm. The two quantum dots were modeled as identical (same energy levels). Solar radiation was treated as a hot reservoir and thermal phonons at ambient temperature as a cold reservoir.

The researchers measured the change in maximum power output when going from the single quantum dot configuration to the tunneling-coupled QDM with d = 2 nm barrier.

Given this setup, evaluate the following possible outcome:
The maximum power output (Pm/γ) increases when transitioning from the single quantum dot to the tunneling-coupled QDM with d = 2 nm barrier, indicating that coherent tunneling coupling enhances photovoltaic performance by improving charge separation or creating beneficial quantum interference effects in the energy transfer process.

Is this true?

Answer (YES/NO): YES